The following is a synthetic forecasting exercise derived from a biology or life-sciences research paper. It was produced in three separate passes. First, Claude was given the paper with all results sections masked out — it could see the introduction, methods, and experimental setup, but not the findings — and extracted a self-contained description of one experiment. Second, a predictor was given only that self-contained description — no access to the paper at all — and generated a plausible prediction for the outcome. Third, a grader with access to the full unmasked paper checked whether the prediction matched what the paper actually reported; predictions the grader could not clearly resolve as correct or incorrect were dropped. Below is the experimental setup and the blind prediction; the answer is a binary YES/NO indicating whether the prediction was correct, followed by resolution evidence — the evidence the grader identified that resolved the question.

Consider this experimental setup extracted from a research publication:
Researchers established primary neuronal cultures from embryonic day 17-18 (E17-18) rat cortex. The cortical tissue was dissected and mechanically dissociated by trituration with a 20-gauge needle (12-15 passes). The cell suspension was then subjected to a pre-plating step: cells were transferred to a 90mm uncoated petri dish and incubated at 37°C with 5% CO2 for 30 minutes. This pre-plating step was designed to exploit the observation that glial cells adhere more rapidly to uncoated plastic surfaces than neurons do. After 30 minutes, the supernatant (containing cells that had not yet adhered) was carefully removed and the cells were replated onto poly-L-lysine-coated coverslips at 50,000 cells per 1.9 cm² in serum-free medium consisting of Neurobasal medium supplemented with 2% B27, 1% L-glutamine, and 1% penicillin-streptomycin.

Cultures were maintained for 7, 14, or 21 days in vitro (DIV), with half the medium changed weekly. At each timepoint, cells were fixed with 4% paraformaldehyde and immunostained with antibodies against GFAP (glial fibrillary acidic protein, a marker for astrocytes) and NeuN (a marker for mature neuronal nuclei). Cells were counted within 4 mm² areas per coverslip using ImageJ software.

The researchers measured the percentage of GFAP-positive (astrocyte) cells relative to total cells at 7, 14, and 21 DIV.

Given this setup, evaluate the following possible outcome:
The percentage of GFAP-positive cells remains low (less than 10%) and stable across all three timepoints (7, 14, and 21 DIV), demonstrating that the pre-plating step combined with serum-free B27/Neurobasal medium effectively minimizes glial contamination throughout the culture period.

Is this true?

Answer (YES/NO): NO